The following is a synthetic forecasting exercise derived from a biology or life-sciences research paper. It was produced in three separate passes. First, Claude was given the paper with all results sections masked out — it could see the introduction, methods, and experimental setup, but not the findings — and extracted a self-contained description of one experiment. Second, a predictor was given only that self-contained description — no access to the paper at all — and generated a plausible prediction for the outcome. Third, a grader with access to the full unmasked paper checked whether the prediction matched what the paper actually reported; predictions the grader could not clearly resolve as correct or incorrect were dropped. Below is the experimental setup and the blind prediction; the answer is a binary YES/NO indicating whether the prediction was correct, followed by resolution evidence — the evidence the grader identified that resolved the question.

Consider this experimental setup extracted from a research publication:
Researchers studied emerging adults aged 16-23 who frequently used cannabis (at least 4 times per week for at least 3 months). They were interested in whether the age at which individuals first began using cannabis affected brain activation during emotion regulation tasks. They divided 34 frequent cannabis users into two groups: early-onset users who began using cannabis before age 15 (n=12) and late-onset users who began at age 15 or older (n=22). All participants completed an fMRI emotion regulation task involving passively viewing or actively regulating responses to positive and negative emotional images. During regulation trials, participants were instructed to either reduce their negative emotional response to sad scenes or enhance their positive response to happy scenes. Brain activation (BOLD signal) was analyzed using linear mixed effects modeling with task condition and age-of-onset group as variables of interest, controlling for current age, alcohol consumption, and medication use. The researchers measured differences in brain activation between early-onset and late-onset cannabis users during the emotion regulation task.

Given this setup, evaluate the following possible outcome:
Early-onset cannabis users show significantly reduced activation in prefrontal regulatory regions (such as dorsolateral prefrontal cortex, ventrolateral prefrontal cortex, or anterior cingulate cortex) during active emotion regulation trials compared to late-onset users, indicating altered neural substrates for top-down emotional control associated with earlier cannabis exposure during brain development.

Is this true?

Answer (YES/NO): NO